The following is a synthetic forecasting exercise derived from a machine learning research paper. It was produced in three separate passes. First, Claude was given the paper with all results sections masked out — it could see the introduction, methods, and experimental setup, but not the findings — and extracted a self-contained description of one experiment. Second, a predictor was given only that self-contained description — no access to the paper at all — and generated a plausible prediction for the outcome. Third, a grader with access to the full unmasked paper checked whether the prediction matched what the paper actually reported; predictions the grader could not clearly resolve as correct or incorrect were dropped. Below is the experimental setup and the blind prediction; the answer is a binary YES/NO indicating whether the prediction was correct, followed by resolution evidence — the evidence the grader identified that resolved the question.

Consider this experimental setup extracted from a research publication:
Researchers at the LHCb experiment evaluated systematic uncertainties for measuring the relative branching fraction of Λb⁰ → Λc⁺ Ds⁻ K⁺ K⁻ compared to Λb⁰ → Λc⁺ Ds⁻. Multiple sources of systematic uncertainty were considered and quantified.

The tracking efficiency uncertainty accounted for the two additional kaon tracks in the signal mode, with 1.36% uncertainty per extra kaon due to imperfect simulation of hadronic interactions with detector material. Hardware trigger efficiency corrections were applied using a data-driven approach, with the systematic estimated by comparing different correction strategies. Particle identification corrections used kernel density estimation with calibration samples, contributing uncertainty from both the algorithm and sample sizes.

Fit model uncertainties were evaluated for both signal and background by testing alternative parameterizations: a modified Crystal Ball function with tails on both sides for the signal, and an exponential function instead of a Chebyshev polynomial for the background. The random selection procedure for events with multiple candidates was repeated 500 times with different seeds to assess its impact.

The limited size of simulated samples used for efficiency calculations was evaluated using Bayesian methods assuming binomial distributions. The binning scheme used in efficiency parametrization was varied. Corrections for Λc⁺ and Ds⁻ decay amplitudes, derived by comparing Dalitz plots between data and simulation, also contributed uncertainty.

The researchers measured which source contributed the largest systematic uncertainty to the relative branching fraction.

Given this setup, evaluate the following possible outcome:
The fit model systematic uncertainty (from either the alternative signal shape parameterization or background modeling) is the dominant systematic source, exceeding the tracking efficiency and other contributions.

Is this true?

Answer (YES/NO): NO